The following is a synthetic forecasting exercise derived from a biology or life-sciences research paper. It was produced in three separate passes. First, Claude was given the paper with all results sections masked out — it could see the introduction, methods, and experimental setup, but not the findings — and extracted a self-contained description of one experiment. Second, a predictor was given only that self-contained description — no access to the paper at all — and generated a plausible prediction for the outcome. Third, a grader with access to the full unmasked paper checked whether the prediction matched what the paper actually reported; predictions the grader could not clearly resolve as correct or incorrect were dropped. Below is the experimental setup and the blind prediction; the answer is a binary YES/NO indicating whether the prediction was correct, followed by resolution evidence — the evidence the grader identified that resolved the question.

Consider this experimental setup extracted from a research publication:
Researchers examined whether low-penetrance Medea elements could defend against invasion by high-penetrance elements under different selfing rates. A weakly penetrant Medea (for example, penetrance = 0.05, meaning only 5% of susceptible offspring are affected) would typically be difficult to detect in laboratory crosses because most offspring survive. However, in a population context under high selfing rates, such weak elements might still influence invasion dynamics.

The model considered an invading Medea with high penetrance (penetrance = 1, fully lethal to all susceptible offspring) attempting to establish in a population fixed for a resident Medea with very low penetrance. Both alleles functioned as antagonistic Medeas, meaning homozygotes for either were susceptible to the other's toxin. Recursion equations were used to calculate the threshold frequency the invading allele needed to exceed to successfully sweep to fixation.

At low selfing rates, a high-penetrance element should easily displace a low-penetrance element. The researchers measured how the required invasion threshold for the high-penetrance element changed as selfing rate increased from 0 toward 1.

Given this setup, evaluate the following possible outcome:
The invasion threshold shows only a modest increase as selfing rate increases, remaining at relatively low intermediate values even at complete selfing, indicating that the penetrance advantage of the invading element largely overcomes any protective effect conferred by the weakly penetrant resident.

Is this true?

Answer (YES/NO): NO